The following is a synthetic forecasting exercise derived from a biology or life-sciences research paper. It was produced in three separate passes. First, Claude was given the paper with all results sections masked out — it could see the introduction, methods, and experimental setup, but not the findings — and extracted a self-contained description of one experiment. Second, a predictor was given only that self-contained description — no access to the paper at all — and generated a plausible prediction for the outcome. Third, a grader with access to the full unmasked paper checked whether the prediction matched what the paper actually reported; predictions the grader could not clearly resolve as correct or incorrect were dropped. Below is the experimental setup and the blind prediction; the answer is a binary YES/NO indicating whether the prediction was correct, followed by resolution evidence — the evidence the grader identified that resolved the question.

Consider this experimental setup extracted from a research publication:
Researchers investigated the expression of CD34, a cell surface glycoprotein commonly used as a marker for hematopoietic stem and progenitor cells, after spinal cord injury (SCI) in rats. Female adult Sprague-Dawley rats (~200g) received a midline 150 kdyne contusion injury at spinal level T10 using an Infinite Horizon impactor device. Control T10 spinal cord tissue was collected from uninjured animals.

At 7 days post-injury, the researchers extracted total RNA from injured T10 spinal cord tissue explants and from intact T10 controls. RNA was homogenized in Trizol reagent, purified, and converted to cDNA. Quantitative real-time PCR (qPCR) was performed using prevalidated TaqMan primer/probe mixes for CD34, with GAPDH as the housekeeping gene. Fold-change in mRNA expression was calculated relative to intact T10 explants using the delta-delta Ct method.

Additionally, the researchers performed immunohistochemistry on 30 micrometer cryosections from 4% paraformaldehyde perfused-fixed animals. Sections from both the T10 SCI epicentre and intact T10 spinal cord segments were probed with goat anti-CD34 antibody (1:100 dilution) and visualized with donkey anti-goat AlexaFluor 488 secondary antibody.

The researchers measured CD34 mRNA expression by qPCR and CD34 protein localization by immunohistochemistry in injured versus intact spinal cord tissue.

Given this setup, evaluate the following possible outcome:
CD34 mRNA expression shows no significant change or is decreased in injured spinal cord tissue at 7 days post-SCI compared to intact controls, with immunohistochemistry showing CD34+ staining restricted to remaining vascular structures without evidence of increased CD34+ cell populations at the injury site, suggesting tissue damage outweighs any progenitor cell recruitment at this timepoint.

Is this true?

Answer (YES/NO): NO